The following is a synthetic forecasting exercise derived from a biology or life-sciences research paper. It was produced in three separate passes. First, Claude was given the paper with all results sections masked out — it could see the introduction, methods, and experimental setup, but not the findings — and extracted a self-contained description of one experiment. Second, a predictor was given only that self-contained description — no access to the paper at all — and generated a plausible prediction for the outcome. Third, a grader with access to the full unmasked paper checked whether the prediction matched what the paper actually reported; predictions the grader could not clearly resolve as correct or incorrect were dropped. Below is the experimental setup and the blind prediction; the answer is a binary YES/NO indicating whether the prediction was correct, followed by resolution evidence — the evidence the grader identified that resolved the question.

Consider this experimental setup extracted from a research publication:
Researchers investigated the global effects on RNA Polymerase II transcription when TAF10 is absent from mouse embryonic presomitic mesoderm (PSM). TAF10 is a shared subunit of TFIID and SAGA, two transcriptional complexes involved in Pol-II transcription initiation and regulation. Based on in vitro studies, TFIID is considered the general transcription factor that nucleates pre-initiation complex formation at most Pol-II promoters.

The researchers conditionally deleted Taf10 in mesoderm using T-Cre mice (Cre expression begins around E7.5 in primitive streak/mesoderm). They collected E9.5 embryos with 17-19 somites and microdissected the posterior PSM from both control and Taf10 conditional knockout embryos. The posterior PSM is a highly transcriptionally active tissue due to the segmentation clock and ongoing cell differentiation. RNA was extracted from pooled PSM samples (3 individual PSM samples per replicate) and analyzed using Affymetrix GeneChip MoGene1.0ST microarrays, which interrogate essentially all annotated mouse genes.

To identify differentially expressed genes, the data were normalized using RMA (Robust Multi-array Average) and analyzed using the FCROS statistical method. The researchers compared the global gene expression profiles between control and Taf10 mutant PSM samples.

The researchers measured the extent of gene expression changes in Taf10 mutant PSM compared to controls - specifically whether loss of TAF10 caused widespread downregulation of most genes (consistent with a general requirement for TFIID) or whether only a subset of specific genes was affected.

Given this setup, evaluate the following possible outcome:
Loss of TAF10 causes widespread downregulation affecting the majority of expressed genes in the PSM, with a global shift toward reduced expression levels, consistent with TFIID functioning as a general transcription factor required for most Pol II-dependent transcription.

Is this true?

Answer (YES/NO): NO